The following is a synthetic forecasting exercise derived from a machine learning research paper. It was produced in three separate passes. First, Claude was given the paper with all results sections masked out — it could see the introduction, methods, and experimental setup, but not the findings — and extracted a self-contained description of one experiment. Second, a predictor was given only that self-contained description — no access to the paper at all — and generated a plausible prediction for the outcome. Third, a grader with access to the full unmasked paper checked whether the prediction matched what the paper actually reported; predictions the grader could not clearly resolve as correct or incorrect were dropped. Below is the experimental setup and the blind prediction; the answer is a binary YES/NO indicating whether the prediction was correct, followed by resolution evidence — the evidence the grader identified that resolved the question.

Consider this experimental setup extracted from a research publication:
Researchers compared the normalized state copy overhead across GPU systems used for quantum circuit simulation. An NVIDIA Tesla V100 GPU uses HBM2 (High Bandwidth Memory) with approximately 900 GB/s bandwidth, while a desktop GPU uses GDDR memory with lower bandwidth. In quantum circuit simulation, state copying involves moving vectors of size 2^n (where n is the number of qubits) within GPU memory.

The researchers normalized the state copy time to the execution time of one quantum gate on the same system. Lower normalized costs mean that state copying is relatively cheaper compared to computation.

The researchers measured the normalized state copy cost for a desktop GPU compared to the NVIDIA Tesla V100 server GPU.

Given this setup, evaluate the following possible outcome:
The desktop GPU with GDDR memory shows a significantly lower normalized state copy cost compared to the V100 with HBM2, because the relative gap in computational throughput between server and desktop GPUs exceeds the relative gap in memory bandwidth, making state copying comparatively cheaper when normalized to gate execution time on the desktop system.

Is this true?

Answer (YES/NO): NO